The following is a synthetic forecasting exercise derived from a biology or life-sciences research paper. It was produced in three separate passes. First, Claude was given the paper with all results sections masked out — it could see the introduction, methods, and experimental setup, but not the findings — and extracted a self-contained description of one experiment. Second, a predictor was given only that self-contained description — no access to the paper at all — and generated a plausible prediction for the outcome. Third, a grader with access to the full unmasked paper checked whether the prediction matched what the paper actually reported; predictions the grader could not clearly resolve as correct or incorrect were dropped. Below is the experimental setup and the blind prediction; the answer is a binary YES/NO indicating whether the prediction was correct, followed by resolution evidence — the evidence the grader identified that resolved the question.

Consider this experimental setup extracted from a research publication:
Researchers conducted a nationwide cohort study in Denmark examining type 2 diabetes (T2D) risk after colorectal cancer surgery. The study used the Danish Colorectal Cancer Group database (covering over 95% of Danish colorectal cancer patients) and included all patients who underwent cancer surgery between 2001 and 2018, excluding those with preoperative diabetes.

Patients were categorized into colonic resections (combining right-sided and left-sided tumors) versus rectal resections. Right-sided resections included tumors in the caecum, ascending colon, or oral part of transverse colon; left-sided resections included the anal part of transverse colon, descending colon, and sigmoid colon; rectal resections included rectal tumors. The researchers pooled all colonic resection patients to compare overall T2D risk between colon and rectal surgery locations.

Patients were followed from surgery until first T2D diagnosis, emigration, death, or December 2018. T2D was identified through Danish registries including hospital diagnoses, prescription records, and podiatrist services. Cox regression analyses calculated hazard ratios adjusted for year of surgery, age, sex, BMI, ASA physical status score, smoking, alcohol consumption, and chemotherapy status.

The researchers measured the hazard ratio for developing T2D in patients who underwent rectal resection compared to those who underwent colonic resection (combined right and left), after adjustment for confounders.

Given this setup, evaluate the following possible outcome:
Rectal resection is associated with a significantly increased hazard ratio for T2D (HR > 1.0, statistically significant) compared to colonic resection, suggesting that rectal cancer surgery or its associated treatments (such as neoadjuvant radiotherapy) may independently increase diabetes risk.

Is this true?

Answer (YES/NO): NO